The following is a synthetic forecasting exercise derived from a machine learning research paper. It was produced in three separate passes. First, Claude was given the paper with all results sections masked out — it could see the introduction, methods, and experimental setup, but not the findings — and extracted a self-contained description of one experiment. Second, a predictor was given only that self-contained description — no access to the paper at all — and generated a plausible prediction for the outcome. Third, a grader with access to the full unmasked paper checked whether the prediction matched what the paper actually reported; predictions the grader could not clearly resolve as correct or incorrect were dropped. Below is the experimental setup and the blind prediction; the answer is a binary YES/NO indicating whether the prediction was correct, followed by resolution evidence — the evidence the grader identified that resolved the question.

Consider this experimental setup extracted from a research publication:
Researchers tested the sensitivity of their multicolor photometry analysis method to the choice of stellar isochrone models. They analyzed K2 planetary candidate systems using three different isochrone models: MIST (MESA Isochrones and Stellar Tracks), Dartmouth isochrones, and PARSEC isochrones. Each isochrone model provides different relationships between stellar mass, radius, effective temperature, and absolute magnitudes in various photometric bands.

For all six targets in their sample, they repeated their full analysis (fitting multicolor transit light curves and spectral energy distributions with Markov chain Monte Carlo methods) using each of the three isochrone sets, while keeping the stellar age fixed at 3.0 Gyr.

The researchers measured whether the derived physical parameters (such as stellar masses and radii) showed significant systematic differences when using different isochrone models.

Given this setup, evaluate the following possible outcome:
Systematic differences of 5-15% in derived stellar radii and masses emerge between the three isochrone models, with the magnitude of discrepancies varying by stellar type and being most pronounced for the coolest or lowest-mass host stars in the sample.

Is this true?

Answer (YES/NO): NO